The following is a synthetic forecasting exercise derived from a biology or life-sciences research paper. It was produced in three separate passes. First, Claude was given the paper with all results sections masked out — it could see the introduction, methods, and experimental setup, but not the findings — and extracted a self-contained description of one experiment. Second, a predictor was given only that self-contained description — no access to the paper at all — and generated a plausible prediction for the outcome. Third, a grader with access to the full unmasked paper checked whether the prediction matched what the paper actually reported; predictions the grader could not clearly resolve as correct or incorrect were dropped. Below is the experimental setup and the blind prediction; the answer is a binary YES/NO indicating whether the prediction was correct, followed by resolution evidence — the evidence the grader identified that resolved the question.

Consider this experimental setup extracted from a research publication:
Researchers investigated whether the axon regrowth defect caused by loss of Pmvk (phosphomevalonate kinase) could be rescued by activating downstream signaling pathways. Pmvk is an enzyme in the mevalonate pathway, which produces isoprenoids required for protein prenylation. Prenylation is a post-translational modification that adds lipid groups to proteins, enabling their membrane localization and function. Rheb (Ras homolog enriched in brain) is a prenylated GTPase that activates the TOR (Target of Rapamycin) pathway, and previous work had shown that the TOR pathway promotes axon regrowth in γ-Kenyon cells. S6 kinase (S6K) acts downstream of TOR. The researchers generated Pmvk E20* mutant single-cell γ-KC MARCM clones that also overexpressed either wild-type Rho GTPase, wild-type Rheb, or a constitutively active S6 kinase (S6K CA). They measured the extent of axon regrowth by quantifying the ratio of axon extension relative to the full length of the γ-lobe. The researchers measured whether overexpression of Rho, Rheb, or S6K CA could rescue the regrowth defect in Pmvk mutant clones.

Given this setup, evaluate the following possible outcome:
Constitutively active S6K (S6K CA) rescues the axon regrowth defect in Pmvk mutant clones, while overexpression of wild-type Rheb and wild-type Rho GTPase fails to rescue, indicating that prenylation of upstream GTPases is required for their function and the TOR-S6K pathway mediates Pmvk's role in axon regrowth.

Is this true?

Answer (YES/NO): NO